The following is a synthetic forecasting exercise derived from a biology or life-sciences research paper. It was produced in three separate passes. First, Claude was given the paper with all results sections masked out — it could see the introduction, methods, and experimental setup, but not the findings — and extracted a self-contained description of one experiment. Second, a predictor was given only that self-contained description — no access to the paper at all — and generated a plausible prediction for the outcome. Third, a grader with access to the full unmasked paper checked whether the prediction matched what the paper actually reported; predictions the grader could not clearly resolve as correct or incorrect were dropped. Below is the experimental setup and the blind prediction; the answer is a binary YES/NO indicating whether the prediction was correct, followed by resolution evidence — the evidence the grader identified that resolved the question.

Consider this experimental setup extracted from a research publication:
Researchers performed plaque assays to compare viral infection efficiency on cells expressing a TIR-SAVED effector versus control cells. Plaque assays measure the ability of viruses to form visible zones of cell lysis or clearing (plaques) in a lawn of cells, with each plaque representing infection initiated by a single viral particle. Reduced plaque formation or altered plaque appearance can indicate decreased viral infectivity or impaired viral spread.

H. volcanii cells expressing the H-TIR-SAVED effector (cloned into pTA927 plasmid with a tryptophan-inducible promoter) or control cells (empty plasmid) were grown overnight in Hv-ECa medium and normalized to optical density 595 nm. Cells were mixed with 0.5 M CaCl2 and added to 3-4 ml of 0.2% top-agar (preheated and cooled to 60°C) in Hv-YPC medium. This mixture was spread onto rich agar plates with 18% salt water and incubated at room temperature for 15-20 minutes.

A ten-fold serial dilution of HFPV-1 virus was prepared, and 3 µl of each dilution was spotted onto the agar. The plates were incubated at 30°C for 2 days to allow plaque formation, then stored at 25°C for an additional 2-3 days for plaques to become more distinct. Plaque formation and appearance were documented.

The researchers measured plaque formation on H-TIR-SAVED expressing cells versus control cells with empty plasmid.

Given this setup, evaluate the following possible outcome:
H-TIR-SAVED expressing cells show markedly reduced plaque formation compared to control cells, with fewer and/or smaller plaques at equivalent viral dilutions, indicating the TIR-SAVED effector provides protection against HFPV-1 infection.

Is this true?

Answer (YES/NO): NO